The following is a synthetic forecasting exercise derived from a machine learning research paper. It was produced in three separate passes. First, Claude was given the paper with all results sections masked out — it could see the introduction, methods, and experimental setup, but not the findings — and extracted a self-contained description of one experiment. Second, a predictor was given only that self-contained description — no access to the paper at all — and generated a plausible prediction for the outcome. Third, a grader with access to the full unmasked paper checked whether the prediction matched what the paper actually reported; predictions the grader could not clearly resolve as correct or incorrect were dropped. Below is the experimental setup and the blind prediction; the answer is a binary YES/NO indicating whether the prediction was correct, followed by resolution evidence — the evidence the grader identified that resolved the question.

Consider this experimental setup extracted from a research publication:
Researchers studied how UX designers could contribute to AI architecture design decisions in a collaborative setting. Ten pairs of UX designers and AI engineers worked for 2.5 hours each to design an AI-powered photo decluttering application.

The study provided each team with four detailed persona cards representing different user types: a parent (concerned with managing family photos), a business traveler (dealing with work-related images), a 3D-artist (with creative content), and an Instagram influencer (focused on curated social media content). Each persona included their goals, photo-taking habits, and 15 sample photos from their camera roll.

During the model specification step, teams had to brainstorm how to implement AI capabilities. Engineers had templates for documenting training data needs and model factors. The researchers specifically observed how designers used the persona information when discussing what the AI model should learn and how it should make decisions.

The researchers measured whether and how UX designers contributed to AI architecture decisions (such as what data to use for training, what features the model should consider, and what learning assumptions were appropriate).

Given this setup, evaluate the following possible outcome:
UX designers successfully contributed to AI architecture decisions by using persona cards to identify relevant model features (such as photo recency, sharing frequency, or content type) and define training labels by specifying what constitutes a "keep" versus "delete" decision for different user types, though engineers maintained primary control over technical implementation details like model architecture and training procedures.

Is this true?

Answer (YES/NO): YES